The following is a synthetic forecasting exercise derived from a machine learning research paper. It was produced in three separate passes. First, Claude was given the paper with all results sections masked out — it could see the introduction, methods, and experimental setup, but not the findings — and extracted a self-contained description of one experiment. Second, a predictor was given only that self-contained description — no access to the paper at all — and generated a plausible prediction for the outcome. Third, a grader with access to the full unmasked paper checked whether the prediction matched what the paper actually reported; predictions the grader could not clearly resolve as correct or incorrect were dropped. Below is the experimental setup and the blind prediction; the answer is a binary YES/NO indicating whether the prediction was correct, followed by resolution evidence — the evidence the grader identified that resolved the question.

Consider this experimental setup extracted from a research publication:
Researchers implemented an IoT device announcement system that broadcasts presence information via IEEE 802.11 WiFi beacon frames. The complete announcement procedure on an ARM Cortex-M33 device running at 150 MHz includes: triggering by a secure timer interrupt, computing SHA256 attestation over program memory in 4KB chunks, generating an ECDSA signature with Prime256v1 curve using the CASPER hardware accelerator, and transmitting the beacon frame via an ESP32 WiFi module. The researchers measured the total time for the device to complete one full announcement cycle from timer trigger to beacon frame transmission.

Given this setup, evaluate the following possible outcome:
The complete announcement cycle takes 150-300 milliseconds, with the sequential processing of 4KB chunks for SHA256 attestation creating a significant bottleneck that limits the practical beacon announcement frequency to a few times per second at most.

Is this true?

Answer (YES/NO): NO